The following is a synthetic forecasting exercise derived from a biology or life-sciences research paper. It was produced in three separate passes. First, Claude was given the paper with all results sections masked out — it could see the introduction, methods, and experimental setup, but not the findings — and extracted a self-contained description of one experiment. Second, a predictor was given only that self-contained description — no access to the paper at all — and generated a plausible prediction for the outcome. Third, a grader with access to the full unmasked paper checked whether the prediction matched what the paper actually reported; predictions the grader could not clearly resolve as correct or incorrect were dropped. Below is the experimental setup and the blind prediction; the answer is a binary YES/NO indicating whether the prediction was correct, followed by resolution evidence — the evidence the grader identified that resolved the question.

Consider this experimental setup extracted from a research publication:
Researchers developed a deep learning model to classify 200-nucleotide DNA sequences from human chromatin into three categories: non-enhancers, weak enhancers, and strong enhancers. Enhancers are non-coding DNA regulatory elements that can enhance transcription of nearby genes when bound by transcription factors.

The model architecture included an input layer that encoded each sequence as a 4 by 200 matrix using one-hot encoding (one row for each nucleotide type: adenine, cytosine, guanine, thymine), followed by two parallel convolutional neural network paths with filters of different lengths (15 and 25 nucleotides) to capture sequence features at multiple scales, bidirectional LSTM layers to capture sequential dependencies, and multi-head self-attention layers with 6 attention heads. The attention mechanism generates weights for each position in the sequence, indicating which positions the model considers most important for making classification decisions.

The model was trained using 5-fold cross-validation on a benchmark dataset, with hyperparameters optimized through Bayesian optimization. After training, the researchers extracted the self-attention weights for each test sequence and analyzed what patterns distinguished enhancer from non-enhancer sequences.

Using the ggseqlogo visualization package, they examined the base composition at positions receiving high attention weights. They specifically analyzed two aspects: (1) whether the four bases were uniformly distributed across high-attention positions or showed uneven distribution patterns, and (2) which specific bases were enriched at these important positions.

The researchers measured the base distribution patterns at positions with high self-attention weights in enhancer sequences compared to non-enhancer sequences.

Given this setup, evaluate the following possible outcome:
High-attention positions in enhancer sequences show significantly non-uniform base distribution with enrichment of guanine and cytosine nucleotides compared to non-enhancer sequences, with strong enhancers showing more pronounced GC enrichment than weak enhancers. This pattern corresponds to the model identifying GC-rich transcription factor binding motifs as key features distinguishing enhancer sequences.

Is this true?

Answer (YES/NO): YES